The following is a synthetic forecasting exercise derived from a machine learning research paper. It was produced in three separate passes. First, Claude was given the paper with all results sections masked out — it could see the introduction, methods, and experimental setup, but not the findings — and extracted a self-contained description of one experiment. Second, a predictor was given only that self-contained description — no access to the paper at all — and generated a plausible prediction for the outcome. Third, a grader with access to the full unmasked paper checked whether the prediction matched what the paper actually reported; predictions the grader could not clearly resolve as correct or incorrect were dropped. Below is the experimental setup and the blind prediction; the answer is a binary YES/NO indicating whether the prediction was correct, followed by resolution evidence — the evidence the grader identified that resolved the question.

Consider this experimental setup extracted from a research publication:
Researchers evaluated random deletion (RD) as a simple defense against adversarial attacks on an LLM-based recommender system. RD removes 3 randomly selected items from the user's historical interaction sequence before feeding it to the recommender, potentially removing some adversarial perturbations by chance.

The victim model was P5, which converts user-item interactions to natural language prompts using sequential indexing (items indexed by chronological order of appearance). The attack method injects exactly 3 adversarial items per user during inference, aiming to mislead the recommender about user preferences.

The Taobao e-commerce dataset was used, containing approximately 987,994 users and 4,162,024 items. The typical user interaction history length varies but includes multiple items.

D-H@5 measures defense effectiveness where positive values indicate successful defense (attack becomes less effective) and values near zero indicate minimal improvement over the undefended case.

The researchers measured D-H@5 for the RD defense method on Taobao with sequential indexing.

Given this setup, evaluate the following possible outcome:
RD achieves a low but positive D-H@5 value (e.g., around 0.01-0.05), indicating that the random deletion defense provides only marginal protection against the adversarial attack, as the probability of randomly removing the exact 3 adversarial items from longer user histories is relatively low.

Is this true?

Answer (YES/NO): YES